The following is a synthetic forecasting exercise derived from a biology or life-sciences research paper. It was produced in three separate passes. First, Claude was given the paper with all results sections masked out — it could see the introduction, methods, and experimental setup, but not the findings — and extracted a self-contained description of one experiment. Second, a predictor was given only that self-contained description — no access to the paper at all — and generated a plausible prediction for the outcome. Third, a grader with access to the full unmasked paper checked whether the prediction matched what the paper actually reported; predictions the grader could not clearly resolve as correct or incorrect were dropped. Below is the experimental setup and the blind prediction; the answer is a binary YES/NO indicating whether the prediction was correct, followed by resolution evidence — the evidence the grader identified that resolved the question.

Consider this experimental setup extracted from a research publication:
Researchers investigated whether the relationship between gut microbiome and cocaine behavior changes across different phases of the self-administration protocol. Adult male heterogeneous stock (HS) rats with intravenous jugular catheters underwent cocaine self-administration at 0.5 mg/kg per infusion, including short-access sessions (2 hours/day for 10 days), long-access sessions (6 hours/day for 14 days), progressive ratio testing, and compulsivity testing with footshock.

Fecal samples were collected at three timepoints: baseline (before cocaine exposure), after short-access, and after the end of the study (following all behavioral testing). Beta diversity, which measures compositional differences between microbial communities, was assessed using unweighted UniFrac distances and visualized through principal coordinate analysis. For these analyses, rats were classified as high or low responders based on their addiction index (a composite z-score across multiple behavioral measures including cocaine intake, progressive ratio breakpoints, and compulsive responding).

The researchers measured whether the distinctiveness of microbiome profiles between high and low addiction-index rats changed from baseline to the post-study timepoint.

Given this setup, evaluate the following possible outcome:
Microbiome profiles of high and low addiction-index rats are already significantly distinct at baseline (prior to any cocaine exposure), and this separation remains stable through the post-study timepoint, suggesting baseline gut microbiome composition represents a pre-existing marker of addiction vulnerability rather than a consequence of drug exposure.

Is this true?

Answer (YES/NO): NO